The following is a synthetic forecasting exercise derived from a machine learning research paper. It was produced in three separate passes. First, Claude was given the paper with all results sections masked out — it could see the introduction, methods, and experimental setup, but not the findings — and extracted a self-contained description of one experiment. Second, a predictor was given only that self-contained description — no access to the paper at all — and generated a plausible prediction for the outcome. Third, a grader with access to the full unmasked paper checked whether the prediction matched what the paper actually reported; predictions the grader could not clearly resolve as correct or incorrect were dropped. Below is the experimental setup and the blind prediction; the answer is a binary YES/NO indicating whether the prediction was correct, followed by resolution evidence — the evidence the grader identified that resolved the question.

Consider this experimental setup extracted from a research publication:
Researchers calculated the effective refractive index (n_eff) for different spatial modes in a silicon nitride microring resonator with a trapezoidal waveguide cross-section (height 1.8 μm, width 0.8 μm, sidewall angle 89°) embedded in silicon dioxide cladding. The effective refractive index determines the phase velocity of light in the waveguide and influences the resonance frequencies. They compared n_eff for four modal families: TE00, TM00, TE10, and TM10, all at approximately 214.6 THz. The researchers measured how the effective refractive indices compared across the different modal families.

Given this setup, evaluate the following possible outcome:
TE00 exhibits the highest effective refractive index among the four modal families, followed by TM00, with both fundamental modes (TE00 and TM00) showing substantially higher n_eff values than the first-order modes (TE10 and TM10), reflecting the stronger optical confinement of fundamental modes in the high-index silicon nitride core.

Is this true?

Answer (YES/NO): YES